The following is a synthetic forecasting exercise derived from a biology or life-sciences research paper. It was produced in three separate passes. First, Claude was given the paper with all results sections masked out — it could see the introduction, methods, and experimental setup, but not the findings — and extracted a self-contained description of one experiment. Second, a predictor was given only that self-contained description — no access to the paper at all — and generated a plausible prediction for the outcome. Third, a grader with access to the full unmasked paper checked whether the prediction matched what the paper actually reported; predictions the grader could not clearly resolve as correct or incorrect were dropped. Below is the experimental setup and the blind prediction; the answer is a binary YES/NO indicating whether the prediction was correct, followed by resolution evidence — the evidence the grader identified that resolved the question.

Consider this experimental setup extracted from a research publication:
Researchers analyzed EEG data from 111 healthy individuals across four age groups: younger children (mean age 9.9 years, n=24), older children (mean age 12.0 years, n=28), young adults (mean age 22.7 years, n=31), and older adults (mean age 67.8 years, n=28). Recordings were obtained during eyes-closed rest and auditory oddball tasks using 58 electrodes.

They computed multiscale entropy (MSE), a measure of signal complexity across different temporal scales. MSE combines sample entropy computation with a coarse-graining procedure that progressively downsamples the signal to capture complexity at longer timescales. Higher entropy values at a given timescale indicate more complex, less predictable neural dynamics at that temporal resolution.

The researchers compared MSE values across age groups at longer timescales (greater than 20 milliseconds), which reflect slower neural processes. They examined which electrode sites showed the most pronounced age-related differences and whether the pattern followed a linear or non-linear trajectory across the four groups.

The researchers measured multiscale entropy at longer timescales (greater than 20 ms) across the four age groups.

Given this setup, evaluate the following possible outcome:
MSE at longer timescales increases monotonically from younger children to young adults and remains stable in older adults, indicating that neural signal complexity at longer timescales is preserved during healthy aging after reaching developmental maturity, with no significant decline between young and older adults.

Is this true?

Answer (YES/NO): NO